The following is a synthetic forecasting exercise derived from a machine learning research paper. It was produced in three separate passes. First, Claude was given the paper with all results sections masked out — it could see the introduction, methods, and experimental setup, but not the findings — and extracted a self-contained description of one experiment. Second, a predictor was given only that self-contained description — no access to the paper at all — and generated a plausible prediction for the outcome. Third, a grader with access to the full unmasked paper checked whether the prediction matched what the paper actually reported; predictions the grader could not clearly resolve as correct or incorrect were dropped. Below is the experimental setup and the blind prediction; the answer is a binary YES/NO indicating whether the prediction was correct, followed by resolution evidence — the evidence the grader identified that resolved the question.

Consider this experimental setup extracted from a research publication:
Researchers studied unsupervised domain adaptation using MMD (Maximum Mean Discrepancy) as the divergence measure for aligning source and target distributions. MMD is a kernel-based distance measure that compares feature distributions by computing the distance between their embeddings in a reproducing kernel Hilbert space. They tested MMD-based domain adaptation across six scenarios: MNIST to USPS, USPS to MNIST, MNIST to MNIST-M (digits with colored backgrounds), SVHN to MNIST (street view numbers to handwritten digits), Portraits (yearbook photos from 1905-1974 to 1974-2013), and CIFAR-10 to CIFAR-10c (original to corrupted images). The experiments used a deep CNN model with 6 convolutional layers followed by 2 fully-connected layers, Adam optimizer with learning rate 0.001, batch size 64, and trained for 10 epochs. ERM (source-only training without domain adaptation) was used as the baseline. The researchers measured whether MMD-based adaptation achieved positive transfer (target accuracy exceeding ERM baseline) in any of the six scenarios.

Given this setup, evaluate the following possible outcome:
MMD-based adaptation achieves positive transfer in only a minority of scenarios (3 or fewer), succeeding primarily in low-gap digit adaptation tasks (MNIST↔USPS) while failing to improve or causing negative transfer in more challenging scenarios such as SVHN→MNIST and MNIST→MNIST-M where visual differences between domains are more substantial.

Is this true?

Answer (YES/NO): NO